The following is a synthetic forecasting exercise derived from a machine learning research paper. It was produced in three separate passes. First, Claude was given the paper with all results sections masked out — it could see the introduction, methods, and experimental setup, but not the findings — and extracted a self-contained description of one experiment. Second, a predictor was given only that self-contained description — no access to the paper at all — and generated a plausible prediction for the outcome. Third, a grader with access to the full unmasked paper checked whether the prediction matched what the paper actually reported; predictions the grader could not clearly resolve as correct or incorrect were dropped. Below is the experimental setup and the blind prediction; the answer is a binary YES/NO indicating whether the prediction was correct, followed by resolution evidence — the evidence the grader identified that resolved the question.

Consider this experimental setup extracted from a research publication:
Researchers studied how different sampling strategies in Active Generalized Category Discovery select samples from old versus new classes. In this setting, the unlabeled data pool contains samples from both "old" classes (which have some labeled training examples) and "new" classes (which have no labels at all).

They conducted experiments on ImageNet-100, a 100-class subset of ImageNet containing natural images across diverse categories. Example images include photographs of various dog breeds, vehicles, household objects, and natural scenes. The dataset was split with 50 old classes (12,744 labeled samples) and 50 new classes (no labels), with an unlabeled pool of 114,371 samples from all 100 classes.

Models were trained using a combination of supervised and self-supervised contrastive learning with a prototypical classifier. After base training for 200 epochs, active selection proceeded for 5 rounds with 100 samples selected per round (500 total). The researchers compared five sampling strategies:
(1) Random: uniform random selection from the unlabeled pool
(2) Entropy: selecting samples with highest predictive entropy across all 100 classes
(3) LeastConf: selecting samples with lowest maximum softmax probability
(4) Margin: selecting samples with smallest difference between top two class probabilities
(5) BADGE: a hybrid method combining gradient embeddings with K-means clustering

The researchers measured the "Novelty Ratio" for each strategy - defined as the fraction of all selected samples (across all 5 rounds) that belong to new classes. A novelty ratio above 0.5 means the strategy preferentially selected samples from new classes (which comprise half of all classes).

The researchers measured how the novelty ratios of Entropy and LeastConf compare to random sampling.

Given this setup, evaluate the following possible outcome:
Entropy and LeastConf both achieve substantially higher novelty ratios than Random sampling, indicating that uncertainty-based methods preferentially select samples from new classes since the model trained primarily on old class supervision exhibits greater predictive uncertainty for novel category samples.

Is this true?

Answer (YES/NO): NO